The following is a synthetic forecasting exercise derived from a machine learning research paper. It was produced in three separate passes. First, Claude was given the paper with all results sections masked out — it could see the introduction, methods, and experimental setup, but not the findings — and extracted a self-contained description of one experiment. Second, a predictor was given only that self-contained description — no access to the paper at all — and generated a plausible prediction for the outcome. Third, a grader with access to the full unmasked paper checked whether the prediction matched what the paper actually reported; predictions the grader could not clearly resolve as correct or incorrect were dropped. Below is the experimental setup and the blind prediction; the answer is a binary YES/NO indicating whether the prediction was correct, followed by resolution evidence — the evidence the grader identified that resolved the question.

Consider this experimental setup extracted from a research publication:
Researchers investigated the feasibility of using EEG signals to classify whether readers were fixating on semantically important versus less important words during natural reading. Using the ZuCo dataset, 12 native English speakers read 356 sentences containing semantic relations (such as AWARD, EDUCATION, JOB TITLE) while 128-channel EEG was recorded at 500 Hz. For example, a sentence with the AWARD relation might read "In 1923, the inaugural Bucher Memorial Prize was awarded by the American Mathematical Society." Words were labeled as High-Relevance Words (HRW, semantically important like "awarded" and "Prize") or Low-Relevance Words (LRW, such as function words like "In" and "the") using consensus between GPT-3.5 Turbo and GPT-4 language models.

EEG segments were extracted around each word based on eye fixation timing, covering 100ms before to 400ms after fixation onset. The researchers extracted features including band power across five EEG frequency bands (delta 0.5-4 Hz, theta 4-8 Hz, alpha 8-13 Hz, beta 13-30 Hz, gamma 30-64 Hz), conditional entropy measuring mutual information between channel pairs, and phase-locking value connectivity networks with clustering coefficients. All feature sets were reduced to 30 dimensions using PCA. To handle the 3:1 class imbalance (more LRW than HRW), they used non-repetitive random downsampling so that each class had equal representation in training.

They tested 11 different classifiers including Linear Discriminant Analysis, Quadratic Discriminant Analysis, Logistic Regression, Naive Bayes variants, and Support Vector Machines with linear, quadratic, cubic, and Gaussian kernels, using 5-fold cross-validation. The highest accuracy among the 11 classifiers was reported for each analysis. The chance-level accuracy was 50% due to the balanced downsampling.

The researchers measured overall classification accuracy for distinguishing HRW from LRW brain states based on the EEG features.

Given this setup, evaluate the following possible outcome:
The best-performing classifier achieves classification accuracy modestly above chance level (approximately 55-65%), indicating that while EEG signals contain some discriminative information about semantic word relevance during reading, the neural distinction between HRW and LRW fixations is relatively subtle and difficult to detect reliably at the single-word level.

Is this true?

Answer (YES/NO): YES